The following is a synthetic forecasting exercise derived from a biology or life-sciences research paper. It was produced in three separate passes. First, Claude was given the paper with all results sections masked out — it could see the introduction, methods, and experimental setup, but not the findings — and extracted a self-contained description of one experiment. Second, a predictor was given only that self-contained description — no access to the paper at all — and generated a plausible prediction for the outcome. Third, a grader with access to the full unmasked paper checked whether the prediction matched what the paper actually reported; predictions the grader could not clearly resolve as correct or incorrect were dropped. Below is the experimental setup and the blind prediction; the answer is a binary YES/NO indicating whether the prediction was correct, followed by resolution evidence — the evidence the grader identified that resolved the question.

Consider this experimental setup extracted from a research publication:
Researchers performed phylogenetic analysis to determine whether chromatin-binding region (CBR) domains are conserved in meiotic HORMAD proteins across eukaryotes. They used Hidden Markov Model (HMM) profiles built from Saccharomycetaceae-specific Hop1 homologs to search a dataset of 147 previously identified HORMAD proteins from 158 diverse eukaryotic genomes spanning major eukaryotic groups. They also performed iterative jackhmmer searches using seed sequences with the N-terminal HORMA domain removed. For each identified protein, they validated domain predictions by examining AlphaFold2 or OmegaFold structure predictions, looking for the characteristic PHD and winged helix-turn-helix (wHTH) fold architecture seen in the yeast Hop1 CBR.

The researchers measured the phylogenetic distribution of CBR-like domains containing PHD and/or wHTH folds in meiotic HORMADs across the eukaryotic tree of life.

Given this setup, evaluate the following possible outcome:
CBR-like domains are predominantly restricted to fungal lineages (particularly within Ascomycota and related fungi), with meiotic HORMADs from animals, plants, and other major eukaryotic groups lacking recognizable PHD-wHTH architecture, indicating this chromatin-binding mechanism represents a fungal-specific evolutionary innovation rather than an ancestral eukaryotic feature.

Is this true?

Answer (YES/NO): NO